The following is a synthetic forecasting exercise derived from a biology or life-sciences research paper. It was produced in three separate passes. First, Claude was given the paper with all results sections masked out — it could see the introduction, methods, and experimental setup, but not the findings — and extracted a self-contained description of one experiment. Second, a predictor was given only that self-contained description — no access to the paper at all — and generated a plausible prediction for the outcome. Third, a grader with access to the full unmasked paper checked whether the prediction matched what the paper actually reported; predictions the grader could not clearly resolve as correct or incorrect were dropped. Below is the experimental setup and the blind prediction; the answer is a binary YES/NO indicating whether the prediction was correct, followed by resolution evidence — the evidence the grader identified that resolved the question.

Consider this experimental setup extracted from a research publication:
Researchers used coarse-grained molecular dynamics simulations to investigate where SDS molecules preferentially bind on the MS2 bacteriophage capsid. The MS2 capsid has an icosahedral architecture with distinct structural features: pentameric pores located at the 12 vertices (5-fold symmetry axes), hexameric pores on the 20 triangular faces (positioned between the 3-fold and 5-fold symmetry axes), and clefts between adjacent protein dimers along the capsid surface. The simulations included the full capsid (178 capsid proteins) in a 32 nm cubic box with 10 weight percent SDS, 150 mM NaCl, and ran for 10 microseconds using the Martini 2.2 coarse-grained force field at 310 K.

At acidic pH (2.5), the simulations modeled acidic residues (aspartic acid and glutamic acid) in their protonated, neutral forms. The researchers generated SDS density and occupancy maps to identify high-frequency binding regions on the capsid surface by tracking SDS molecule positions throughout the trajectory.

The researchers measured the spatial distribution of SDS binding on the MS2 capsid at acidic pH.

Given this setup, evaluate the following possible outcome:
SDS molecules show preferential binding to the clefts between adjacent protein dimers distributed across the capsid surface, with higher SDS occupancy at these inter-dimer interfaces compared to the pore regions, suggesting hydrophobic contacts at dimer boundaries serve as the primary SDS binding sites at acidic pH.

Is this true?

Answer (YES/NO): NO